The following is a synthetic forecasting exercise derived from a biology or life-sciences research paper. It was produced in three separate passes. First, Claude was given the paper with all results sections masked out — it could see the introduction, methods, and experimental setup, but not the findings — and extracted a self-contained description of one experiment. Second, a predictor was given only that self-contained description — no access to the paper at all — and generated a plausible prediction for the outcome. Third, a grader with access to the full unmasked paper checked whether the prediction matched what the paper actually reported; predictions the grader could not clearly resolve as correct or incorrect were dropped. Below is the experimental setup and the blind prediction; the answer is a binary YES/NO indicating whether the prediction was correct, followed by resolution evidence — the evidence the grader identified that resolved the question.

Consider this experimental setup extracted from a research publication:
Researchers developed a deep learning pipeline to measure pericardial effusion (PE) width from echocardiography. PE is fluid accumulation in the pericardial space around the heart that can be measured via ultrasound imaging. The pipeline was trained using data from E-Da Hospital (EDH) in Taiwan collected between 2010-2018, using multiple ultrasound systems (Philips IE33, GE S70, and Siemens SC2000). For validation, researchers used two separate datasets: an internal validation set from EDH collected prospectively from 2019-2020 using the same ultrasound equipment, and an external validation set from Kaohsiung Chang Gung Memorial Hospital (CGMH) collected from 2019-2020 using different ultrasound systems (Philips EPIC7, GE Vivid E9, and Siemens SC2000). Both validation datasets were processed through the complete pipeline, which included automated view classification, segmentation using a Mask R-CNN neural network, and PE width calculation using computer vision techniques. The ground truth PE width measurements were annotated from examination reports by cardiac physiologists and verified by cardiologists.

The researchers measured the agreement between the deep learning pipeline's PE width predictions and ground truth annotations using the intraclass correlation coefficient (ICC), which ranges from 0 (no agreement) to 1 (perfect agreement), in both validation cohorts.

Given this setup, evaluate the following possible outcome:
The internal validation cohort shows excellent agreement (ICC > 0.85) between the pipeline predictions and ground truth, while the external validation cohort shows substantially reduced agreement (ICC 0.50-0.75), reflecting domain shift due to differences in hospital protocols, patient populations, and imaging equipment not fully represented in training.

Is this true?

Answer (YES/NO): NO